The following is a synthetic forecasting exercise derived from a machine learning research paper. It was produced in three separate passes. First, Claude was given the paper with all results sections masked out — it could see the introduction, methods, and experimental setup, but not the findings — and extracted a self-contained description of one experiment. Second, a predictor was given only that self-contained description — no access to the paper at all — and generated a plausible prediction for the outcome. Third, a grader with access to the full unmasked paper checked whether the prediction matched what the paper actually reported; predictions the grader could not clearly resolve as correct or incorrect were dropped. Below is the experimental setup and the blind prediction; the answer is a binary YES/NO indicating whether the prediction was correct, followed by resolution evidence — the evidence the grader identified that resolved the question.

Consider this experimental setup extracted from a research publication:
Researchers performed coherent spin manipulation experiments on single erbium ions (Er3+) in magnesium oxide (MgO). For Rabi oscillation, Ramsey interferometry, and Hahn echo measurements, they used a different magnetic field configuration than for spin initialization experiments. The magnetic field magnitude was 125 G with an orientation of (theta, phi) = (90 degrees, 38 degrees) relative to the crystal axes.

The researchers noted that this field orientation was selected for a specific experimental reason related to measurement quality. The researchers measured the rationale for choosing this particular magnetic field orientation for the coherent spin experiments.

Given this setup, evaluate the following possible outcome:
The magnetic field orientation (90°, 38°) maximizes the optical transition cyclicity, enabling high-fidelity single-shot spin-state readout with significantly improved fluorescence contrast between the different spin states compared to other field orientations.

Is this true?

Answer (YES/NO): NO